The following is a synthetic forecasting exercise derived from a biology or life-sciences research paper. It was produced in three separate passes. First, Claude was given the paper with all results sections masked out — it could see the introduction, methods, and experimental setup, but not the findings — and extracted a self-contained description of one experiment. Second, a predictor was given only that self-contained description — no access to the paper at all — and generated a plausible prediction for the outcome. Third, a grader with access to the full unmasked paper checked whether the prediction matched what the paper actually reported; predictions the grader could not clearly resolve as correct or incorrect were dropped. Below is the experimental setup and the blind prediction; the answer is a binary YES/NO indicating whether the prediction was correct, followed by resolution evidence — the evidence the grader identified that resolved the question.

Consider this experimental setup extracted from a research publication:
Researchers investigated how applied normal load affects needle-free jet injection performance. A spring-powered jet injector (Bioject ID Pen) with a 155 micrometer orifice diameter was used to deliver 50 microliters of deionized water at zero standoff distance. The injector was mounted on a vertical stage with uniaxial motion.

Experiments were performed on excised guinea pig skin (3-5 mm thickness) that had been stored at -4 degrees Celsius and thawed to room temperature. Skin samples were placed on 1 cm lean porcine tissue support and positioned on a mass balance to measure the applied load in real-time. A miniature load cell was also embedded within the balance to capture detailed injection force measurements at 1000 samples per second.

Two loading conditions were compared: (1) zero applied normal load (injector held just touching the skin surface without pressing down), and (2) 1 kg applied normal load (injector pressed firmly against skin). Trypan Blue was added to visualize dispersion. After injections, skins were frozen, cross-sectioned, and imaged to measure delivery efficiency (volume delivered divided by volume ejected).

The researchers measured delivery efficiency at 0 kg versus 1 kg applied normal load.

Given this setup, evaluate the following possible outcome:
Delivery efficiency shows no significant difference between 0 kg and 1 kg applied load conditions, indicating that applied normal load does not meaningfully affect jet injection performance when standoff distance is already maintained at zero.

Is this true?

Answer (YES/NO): NO